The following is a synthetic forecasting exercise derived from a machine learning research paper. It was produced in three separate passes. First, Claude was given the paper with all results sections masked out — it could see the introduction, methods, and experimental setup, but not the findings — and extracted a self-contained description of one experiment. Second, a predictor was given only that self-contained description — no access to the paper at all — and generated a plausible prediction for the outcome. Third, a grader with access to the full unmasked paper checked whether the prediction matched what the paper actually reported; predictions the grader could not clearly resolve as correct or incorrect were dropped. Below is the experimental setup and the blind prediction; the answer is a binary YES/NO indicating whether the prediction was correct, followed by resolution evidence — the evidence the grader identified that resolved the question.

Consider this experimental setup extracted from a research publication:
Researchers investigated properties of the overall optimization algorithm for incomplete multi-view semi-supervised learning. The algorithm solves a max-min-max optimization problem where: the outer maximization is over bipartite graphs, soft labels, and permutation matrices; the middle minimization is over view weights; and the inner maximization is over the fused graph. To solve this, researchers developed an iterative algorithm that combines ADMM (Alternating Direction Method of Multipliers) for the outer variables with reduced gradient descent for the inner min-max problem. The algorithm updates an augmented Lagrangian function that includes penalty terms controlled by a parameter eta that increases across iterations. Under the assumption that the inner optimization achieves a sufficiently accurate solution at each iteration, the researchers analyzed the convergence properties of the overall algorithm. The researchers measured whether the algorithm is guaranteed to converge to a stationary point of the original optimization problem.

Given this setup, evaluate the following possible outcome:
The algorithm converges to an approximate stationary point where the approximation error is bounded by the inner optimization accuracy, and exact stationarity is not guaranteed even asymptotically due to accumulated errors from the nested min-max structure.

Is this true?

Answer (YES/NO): NO